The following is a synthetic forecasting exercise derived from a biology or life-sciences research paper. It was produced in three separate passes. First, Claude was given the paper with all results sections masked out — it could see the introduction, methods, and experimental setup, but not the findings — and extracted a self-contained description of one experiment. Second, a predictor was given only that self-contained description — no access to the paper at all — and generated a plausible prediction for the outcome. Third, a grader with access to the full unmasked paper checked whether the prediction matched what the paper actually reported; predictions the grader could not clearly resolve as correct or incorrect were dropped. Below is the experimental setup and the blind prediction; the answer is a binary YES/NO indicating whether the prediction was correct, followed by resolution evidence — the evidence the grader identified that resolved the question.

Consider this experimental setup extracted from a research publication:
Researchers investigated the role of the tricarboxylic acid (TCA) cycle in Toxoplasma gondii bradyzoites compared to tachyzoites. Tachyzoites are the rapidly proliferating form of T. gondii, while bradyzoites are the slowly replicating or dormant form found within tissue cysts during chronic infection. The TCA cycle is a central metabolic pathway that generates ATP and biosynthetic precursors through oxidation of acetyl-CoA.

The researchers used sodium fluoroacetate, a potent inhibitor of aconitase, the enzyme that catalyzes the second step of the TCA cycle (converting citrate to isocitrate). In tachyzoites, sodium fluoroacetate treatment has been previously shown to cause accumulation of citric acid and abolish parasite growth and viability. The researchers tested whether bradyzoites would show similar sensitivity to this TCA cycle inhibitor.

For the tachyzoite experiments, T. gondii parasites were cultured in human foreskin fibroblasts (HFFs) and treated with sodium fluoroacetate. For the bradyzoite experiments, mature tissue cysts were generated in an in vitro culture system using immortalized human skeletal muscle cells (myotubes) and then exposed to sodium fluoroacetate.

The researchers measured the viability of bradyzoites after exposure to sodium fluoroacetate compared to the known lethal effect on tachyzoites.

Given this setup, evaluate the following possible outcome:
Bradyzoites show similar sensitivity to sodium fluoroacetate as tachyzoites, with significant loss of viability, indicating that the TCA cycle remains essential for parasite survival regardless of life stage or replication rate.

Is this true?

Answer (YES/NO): NO